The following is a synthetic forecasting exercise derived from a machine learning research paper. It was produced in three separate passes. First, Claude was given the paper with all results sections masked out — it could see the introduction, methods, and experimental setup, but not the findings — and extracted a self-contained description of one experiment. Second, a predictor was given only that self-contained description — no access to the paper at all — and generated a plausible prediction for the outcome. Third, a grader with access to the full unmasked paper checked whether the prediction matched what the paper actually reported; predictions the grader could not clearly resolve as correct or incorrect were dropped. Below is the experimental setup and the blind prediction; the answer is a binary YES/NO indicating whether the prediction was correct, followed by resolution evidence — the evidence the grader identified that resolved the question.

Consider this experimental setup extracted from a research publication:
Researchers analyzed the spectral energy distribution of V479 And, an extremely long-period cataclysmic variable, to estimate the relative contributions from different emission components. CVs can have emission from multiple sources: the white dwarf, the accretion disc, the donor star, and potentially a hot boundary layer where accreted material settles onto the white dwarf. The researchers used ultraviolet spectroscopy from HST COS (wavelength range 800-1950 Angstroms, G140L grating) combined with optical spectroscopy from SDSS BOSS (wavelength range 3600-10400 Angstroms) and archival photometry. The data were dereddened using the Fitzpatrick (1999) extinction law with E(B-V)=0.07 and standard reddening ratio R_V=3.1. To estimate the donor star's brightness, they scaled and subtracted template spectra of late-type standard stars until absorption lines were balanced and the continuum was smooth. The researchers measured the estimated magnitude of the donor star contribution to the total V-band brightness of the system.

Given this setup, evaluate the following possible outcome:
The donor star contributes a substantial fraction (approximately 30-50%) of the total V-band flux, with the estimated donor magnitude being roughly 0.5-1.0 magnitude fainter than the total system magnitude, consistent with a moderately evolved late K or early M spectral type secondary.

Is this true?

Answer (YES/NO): NO